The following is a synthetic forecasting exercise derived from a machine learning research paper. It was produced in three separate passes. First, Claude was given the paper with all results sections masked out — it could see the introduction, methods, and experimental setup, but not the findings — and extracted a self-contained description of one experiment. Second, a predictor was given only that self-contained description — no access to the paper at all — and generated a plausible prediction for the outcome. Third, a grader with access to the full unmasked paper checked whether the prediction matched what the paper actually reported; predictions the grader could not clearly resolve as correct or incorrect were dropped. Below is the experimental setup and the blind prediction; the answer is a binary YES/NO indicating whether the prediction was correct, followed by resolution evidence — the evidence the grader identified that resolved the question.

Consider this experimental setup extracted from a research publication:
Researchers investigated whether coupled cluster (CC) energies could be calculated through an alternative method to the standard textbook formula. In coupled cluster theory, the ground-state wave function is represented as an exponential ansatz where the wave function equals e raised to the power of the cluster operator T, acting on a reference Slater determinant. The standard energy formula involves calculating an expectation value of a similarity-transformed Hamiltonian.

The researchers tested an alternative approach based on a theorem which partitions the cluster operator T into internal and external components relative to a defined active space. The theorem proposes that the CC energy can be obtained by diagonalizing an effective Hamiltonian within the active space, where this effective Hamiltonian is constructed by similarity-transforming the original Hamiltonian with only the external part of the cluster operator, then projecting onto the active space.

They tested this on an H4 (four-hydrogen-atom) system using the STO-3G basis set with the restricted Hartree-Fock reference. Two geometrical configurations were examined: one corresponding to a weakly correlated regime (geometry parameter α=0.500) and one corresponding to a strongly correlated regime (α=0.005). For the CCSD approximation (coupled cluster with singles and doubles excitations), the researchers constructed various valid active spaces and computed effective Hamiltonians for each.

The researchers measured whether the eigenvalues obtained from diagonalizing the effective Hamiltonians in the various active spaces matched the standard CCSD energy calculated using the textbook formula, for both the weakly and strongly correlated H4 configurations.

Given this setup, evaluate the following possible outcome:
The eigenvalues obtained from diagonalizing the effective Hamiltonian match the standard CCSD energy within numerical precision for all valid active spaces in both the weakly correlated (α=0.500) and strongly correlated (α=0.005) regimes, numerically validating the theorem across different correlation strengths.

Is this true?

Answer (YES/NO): YES